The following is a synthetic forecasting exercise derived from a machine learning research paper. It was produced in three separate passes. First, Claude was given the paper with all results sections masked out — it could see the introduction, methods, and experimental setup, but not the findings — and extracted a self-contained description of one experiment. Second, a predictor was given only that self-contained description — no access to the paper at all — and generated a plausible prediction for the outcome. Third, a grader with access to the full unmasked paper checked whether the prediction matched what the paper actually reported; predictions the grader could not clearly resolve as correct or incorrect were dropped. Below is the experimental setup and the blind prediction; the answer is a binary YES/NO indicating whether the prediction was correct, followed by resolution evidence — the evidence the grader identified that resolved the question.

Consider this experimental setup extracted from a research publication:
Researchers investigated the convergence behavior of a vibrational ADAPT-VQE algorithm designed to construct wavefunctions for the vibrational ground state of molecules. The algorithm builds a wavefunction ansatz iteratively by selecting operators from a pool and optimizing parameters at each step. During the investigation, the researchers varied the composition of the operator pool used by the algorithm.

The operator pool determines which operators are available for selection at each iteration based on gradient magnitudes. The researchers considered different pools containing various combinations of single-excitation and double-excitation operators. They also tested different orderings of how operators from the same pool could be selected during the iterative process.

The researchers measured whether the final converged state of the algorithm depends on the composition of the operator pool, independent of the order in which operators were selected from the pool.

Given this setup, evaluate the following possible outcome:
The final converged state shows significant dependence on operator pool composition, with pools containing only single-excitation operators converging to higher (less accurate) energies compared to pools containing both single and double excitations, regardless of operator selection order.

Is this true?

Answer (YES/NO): NO